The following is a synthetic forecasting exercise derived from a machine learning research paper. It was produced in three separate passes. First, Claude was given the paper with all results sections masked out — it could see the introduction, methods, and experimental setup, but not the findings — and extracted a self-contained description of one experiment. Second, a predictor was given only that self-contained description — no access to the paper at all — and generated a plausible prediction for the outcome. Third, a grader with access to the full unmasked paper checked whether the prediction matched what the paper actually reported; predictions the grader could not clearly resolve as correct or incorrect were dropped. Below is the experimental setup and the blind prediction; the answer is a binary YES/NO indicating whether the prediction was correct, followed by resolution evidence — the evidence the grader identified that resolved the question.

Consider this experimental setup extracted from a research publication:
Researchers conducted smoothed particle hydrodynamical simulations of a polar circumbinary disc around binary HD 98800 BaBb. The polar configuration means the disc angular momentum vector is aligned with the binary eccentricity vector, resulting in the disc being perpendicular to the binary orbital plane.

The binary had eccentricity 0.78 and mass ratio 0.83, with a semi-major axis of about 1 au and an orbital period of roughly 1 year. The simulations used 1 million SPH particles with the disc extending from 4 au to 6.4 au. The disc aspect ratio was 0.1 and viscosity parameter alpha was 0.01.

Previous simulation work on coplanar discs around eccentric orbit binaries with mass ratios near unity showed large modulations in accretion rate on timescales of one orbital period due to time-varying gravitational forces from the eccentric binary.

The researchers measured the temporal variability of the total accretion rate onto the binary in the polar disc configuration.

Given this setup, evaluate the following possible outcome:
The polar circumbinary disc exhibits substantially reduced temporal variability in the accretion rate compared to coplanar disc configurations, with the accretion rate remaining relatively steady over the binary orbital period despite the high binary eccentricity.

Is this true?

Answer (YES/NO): YES